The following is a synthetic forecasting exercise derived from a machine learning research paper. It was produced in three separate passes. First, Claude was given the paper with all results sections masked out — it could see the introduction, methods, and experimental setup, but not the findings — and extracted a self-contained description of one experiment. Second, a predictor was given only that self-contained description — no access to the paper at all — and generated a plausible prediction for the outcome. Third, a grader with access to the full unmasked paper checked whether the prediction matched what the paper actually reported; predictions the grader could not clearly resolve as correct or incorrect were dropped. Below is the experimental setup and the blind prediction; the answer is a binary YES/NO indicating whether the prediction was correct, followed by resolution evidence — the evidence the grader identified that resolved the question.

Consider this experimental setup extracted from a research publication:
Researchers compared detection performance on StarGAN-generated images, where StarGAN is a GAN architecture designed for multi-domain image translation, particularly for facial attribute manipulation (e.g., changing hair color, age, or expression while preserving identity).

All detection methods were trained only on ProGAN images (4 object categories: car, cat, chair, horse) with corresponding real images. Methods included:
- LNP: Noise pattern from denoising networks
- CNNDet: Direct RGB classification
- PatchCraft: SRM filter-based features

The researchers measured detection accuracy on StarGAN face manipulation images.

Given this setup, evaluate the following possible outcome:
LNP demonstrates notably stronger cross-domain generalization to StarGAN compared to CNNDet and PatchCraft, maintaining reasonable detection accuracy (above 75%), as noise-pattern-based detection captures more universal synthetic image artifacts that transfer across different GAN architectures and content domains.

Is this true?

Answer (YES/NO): NO